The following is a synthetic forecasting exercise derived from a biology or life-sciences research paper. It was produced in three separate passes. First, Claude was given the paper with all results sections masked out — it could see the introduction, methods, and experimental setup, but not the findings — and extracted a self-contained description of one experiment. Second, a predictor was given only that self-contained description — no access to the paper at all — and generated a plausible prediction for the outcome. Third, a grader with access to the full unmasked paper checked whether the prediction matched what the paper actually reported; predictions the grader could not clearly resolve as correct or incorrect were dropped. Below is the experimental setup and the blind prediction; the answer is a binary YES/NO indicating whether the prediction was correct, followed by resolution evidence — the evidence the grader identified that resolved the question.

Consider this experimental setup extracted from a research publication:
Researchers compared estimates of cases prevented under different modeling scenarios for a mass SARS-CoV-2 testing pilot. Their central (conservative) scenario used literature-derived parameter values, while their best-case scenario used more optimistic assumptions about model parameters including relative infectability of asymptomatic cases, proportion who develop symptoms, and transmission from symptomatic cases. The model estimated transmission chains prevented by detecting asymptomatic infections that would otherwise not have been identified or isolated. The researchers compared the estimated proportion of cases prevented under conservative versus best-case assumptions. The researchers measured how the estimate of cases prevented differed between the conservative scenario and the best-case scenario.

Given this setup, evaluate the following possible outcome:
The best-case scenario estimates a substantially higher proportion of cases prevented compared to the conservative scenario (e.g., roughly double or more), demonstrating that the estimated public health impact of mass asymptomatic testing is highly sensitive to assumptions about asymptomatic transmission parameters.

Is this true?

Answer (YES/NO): YES